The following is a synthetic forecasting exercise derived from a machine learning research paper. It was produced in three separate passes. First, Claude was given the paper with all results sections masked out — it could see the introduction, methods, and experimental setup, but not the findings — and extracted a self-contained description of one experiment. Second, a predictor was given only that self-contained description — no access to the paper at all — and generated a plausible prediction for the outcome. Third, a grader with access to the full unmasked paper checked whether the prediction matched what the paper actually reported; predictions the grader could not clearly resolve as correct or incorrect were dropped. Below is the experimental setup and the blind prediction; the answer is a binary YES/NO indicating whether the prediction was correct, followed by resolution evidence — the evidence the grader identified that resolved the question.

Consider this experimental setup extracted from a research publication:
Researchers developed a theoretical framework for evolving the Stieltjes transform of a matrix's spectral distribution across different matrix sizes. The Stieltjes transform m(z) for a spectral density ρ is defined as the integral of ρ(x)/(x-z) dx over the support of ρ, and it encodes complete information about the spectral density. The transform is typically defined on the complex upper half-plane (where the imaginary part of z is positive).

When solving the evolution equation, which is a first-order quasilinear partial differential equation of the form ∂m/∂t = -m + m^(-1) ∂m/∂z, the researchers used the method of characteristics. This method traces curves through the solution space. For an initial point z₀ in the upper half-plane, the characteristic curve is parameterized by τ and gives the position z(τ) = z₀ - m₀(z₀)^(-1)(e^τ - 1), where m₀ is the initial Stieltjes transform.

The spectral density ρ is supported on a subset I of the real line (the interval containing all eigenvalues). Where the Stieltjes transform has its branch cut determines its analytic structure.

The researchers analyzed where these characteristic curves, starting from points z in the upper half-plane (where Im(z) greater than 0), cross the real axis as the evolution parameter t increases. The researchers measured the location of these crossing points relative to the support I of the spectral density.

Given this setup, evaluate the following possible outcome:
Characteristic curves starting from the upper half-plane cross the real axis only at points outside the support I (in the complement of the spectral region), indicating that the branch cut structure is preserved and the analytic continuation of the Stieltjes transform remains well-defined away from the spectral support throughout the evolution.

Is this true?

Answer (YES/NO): NO